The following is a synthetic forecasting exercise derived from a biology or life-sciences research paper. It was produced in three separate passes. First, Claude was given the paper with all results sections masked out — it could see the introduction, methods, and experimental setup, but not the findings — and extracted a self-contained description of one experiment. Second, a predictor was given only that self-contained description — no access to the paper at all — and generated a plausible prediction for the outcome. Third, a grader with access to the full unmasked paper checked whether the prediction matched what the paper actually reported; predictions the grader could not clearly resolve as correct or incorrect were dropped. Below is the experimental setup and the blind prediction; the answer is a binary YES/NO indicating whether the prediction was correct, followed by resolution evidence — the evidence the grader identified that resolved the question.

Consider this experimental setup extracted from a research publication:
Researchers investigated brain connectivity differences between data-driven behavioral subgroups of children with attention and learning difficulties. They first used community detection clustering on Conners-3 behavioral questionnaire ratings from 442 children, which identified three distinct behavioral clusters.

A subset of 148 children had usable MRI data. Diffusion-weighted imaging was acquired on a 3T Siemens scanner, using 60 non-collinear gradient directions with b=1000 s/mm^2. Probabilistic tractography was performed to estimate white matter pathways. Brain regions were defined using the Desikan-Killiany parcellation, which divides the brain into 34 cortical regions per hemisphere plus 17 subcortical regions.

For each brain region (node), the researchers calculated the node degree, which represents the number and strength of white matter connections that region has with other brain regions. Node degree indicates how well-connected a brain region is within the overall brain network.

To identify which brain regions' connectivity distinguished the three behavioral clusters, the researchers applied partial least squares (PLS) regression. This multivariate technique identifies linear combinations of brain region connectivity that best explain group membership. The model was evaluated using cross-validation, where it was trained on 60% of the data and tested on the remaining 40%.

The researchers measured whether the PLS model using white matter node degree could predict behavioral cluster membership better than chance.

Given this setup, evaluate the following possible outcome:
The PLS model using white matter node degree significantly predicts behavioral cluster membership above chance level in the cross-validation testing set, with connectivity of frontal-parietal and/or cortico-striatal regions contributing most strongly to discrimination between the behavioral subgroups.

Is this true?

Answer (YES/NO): NO